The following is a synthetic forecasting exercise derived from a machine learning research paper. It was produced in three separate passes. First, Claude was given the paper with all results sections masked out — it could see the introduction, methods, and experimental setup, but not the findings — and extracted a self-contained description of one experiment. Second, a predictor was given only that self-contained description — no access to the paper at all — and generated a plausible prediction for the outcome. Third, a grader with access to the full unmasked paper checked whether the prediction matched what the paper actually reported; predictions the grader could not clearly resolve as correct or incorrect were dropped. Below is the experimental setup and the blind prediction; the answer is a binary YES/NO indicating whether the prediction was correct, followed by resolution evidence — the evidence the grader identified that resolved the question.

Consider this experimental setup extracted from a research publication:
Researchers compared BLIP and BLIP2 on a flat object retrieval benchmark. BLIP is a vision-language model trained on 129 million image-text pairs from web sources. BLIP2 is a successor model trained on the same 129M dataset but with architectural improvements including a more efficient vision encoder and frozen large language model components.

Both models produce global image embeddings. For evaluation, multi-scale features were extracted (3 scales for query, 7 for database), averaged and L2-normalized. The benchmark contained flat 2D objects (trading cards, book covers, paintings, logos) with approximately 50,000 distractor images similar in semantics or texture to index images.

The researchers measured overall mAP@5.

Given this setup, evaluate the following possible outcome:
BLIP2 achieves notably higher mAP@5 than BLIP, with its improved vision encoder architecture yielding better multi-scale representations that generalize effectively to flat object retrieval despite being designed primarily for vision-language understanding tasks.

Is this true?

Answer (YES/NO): YES